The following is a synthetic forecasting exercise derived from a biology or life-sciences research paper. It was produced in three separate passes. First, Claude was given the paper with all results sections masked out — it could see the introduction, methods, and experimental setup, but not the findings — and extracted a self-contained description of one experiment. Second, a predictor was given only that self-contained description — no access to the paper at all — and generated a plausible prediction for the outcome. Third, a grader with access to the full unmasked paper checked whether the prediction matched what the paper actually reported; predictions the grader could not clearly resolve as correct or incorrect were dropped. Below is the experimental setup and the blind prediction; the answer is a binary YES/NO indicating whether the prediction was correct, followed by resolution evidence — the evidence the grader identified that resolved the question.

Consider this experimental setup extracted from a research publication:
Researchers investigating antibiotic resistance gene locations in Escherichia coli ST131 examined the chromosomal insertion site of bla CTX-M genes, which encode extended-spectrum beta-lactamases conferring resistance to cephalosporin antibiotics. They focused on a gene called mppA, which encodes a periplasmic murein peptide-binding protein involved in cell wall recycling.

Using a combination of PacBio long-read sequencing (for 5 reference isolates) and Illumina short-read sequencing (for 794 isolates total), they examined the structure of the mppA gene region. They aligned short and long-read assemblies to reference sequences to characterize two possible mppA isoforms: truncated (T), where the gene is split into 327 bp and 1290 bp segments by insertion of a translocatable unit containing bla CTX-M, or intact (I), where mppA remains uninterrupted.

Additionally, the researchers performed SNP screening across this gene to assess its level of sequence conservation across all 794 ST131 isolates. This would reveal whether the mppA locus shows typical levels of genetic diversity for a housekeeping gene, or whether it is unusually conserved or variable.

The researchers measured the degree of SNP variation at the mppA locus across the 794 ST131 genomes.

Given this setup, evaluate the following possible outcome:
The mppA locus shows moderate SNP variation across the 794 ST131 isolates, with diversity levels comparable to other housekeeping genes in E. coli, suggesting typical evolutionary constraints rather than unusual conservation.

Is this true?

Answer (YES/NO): NO